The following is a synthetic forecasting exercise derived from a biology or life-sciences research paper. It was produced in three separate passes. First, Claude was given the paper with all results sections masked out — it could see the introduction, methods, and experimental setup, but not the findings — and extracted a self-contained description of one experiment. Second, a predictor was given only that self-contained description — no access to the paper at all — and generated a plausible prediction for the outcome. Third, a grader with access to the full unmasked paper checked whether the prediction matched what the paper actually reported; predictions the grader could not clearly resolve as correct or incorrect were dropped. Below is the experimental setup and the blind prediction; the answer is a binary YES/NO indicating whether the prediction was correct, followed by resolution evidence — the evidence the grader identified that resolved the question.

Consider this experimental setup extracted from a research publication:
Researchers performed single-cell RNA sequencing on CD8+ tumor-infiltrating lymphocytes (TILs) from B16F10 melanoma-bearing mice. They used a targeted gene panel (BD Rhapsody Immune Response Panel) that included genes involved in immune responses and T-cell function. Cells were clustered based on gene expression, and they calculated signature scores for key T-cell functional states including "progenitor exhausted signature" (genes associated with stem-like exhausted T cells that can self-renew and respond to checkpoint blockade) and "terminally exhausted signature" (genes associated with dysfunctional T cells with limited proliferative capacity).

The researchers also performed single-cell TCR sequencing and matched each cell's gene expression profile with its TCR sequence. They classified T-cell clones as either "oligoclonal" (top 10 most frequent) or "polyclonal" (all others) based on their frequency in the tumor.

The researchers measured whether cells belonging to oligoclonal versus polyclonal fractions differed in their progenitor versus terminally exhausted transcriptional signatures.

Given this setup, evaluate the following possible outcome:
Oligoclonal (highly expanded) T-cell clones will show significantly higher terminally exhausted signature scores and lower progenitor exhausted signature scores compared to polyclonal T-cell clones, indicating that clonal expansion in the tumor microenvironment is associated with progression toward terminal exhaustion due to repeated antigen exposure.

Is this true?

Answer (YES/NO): YES